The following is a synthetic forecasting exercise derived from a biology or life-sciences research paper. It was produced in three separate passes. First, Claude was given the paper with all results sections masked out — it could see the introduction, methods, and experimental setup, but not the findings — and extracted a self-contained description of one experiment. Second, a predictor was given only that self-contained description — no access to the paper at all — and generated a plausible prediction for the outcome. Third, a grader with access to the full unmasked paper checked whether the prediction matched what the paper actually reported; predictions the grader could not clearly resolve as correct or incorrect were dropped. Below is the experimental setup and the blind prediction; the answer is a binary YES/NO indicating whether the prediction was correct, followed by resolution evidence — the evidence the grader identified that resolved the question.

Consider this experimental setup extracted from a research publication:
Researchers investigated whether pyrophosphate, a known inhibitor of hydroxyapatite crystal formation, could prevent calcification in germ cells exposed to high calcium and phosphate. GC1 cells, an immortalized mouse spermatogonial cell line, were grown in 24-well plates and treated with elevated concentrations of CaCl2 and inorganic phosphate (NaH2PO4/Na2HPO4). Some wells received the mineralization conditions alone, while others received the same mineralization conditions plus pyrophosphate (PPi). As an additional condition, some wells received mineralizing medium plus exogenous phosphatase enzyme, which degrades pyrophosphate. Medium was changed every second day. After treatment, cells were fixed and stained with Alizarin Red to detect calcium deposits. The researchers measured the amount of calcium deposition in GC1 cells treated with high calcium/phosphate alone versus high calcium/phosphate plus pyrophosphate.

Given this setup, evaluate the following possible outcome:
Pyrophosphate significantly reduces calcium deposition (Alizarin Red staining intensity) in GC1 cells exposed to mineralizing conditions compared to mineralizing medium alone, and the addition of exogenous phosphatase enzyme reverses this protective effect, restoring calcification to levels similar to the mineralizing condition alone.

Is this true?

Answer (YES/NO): YES